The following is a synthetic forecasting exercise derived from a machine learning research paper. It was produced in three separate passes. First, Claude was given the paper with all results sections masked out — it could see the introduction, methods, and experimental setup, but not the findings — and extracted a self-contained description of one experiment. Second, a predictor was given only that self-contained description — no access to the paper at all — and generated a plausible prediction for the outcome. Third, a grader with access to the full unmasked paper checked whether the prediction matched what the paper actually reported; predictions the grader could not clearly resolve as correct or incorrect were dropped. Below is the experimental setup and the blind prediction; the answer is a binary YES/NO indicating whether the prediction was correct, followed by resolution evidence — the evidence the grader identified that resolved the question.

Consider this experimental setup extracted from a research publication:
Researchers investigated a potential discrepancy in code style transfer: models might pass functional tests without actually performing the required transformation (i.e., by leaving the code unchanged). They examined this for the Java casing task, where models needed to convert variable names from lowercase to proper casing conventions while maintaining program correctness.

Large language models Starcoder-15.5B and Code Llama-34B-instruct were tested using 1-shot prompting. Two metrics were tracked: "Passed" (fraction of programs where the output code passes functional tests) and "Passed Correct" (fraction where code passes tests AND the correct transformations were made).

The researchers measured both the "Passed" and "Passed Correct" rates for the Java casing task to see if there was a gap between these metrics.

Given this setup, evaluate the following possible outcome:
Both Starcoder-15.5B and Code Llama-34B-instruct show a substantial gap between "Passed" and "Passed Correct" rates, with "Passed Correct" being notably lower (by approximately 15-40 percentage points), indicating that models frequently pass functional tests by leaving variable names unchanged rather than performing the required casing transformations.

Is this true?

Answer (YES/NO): NO